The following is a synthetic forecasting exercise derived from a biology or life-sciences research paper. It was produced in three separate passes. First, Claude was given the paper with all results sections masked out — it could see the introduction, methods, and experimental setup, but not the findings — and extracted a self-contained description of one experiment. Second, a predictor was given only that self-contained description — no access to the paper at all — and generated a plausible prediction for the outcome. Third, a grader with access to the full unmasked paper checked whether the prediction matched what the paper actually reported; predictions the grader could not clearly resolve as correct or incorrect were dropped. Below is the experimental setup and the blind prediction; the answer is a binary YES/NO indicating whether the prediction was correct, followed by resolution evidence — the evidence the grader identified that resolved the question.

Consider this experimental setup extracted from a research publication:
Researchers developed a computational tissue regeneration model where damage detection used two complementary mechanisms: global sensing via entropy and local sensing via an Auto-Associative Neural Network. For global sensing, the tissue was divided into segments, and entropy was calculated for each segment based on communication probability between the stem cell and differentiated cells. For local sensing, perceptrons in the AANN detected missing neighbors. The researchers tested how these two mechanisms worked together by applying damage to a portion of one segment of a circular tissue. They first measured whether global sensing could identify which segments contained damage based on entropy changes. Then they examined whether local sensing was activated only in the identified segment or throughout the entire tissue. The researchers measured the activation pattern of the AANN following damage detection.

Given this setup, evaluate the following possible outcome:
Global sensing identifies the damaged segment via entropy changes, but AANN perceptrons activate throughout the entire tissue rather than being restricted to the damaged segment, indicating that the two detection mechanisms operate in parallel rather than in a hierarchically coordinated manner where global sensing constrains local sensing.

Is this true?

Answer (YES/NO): NO